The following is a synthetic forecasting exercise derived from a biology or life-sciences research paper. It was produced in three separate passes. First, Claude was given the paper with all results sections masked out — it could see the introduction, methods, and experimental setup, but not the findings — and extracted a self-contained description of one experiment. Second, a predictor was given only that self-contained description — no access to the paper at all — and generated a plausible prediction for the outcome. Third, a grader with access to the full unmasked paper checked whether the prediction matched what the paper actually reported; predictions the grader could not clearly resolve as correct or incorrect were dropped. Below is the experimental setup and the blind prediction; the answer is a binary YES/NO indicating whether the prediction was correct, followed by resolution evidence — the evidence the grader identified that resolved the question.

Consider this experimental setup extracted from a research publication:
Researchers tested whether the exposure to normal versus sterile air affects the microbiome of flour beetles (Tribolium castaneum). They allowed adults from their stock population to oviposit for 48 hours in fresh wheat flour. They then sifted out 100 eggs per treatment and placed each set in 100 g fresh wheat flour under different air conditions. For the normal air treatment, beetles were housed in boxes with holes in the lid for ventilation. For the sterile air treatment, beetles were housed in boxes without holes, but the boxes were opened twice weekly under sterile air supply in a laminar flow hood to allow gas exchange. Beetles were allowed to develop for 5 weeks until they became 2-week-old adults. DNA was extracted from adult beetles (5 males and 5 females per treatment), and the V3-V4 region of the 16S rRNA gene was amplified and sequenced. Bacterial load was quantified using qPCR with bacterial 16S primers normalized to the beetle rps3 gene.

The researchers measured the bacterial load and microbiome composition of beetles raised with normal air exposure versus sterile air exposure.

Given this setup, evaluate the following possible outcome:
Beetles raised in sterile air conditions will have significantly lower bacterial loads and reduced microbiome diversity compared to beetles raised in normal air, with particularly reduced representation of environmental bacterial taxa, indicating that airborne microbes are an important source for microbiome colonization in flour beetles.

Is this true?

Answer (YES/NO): NO